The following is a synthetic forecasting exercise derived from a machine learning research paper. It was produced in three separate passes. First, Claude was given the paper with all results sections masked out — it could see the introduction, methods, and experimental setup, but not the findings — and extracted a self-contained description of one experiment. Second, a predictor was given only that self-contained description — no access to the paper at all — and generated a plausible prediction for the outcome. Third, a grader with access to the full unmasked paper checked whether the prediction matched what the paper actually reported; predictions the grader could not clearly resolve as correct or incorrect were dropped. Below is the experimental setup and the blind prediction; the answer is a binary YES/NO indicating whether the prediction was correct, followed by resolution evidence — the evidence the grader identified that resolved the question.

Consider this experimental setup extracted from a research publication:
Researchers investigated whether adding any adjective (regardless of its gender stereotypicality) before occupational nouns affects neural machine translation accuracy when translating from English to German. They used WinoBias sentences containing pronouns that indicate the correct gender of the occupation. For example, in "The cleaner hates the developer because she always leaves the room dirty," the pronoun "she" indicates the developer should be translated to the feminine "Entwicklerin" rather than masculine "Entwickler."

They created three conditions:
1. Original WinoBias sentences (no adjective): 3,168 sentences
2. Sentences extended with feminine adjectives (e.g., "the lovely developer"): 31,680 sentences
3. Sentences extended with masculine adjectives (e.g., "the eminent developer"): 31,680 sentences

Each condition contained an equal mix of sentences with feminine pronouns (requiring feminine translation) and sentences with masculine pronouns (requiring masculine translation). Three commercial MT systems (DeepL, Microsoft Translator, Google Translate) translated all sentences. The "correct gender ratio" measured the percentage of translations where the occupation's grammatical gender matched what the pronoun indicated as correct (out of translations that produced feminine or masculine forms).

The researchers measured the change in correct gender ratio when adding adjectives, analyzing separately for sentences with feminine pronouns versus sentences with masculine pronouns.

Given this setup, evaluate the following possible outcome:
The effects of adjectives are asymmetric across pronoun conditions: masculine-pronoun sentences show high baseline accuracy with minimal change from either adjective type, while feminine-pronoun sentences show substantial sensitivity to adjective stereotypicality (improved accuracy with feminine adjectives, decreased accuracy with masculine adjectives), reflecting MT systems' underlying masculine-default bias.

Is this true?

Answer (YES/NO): NO